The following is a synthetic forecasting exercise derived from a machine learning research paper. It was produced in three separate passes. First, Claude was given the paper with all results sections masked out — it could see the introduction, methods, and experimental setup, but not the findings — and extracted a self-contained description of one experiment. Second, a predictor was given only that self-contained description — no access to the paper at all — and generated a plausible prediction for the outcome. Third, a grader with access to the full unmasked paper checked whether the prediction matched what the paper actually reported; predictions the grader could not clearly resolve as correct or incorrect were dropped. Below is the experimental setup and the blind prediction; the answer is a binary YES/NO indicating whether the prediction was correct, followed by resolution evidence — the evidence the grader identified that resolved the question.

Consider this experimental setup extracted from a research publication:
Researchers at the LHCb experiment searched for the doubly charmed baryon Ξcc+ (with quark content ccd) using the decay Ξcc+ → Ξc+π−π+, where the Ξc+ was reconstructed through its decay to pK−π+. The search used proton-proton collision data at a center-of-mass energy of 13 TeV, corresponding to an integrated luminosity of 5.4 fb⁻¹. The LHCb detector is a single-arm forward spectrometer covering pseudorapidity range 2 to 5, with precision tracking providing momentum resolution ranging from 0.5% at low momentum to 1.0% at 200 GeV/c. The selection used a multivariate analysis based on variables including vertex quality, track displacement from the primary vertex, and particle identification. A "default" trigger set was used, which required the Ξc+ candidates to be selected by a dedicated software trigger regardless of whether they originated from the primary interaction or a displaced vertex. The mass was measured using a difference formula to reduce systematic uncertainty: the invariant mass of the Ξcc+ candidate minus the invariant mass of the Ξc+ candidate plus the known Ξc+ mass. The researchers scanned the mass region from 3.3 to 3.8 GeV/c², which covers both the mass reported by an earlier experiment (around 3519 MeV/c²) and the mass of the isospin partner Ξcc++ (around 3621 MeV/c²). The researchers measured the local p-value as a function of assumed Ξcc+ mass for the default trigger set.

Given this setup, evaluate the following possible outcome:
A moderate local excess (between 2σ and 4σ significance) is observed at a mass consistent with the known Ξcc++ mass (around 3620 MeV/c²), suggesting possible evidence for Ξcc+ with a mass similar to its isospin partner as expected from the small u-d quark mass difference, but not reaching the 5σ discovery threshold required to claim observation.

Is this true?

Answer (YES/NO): YES